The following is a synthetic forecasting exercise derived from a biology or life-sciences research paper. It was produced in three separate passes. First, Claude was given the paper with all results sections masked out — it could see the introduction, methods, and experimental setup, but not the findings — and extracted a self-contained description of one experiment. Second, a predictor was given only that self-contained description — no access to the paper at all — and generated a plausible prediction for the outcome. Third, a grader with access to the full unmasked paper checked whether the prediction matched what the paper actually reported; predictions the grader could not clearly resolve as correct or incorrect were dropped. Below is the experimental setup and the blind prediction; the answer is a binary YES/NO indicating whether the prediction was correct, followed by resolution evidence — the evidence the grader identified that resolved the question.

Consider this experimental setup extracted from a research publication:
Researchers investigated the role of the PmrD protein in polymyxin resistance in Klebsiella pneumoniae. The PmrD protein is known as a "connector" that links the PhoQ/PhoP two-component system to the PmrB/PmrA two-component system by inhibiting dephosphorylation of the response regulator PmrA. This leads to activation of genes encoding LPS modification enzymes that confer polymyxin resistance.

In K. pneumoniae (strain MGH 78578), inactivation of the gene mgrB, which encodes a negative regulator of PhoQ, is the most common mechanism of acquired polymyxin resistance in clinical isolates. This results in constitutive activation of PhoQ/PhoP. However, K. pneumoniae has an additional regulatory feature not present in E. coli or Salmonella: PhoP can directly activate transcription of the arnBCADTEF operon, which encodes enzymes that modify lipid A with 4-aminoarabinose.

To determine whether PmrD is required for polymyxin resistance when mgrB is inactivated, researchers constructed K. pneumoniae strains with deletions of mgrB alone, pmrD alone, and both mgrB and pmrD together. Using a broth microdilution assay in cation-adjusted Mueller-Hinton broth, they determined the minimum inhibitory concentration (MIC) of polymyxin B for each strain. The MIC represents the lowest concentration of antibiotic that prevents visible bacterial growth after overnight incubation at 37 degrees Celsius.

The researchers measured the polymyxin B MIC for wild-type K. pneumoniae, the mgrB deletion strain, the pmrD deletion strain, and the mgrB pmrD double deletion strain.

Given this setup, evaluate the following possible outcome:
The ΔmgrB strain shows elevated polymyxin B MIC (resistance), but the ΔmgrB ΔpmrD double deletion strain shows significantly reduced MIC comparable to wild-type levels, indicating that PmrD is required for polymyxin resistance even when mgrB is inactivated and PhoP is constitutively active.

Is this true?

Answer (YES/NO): NO